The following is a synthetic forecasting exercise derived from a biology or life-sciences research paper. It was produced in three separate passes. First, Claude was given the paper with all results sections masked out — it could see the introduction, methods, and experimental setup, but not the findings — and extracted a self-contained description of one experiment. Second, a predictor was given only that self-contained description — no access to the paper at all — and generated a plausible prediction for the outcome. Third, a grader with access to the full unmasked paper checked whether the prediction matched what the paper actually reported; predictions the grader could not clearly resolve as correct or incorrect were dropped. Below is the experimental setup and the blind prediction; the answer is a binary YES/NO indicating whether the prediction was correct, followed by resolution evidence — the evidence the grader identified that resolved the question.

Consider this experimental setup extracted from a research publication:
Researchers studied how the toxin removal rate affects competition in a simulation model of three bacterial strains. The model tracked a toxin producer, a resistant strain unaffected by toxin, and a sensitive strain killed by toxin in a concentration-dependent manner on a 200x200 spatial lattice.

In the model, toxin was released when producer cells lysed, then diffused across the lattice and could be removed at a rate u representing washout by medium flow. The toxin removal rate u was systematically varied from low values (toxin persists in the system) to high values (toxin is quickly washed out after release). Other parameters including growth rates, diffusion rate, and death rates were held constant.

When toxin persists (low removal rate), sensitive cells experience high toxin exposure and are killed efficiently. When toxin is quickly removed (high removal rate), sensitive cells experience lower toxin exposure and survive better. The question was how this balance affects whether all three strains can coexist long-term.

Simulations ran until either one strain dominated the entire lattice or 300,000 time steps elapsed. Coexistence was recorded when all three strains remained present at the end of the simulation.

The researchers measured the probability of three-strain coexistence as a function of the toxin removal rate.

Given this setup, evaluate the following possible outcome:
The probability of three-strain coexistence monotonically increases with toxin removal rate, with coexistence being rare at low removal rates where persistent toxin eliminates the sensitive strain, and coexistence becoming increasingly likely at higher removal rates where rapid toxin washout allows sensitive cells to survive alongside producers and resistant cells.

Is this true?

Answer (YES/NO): NO